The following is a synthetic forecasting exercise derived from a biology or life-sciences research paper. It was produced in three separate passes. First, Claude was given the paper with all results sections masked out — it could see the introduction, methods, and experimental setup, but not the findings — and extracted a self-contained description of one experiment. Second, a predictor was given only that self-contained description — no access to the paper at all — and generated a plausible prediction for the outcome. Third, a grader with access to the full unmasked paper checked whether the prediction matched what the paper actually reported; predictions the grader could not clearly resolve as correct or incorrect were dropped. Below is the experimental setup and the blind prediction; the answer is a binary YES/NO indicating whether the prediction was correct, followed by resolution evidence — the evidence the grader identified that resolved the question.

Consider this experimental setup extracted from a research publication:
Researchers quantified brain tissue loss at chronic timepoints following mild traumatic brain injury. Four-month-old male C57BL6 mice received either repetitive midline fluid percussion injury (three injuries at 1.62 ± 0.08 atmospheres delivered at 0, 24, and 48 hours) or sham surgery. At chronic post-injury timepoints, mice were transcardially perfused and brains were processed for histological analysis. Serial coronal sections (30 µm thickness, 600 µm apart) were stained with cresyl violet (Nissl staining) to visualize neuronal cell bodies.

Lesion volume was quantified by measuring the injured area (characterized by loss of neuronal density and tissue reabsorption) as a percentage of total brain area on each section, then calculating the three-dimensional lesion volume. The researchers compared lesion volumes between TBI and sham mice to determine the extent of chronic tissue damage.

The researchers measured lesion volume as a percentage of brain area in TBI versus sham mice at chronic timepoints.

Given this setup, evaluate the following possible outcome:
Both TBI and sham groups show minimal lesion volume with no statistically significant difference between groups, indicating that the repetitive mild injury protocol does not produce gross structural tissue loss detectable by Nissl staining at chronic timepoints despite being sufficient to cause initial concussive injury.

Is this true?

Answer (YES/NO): NO